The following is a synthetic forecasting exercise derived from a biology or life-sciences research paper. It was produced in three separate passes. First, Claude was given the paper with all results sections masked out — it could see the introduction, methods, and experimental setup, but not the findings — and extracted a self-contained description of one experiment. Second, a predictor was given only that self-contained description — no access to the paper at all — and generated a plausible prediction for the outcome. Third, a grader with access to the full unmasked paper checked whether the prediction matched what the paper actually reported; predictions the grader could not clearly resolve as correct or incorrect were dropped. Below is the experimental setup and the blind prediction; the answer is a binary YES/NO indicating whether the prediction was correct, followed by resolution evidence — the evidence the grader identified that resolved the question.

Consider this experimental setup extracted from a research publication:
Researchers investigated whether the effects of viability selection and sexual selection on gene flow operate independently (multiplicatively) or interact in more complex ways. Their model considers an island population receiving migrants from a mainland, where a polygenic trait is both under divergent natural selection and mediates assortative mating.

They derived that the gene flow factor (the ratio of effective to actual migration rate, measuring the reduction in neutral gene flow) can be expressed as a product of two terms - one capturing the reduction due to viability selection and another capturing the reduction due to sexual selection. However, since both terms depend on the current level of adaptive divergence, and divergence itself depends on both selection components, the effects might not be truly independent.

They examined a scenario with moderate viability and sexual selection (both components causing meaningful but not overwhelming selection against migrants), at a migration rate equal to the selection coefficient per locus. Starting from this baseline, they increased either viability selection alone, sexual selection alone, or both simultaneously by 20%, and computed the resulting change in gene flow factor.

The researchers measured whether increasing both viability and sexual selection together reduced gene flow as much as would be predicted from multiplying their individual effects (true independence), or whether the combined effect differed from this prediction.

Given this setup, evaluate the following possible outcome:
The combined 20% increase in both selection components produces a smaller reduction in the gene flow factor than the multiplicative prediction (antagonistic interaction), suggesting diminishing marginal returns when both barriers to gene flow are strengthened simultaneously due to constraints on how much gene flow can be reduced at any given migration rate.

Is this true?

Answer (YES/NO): YES